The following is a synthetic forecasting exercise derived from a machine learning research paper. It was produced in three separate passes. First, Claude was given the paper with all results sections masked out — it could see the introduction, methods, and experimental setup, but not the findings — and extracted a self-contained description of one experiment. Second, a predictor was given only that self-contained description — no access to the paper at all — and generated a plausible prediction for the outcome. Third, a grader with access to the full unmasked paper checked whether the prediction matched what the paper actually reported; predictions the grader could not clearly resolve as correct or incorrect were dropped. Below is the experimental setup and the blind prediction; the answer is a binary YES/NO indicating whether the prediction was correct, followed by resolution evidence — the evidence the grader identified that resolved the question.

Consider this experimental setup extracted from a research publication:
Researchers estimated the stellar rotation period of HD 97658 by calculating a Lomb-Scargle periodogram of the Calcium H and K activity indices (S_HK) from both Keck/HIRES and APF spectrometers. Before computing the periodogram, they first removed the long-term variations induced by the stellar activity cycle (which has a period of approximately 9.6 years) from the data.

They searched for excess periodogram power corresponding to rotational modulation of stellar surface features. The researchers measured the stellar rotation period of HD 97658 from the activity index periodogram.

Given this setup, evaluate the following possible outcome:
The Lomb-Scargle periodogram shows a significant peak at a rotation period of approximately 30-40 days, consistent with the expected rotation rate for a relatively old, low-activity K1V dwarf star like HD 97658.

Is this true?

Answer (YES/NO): NO